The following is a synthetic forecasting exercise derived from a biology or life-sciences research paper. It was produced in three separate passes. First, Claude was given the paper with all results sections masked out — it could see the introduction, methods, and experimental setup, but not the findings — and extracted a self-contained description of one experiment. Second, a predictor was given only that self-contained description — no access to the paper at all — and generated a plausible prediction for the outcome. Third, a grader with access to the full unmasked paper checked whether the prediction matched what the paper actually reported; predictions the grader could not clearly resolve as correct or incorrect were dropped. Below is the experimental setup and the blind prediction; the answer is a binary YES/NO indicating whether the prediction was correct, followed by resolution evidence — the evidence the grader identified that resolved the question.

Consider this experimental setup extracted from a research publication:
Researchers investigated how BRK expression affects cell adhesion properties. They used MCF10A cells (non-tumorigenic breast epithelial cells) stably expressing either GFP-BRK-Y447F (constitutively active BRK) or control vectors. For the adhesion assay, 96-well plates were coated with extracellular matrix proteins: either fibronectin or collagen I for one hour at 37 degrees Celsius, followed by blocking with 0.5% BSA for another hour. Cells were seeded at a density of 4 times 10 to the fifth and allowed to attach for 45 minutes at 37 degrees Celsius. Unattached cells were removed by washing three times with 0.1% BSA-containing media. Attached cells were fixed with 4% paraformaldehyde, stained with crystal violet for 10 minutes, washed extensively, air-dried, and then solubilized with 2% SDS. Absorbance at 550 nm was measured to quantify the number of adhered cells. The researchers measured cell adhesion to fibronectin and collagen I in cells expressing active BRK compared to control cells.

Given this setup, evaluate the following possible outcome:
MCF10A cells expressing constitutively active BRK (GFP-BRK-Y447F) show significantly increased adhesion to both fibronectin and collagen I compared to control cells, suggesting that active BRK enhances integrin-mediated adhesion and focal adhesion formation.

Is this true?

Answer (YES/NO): NO